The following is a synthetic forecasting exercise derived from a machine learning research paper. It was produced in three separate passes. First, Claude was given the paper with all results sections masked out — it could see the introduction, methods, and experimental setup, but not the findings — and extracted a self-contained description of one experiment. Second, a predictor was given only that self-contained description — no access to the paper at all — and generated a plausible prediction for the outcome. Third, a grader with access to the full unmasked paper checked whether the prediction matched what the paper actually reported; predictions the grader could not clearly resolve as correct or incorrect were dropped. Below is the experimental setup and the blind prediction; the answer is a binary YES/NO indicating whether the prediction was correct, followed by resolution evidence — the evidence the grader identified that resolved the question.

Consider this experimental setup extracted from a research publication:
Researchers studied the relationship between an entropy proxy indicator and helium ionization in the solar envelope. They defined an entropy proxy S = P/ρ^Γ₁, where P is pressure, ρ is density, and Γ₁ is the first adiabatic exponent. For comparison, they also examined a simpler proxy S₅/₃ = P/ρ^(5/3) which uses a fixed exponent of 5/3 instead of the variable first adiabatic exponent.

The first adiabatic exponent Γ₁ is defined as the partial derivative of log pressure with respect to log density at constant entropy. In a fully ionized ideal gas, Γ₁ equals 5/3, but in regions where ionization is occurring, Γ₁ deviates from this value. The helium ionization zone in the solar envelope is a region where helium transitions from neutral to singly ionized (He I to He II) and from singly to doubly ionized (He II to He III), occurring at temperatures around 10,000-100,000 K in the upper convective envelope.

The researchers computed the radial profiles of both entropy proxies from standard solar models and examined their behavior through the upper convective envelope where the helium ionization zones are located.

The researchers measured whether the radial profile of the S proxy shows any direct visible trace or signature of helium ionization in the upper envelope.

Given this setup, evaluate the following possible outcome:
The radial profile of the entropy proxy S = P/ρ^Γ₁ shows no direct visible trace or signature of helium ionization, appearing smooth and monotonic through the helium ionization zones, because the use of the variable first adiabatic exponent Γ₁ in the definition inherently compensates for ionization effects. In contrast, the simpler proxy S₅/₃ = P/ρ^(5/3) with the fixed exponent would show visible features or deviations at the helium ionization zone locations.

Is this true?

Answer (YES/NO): NO